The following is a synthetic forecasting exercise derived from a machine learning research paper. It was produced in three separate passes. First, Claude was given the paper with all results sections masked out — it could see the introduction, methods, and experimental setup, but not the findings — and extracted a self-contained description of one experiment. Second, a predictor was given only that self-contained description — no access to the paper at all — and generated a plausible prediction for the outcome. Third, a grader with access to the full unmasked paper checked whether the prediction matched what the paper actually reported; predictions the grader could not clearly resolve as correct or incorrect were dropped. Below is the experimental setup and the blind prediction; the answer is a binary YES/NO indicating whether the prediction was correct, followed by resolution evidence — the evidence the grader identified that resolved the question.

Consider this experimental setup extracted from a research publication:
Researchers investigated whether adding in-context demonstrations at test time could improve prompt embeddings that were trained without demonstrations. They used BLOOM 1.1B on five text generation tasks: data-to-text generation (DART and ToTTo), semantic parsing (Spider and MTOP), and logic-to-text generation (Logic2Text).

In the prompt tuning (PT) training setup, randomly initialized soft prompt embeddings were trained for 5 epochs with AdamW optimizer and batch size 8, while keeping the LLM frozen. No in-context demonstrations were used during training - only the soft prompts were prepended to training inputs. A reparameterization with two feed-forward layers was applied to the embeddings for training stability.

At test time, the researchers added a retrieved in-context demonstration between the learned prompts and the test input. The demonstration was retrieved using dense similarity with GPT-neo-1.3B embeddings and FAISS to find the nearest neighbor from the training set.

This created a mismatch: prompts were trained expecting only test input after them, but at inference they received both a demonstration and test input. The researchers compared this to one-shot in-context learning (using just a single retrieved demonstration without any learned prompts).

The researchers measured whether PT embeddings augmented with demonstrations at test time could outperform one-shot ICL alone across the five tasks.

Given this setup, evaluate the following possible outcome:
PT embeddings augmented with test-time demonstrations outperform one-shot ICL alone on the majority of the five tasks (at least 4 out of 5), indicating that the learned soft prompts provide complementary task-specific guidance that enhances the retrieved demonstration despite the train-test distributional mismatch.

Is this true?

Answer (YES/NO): YES